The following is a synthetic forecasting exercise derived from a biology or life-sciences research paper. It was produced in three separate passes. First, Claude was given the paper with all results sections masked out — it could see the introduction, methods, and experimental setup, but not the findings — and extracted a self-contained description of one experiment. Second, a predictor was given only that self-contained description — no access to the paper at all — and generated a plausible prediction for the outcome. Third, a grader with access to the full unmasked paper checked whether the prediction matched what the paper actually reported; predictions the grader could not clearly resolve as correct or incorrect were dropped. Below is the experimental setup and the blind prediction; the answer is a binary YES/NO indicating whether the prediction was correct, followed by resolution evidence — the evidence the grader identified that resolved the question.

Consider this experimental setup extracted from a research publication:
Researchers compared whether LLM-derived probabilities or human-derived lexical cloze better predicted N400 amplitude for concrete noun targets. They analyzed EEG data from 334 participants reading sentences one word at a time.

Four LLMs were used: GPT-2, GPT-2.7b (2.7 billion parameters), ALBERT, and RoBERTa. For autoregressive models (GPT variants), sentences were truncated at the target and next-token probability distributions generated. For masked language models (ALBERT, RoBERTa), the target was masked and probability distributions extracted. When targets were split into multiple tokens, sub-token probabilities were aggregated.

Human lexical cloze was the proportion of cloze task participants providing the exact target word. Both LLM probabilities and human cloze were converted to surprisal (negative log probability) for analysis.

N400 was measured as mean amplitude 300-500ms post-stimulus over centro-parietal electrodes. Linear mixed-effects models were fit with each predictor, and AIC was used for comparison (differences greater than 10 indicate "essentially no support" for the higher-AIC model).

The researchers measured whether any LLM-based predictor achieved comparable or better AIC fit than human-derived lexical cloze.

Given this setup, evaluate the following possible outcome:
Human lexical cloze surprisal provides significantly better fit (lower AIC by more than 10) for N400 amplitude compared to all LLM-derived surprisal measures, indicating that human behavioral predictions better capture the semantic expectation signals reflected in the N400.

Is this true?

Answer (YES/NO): YES